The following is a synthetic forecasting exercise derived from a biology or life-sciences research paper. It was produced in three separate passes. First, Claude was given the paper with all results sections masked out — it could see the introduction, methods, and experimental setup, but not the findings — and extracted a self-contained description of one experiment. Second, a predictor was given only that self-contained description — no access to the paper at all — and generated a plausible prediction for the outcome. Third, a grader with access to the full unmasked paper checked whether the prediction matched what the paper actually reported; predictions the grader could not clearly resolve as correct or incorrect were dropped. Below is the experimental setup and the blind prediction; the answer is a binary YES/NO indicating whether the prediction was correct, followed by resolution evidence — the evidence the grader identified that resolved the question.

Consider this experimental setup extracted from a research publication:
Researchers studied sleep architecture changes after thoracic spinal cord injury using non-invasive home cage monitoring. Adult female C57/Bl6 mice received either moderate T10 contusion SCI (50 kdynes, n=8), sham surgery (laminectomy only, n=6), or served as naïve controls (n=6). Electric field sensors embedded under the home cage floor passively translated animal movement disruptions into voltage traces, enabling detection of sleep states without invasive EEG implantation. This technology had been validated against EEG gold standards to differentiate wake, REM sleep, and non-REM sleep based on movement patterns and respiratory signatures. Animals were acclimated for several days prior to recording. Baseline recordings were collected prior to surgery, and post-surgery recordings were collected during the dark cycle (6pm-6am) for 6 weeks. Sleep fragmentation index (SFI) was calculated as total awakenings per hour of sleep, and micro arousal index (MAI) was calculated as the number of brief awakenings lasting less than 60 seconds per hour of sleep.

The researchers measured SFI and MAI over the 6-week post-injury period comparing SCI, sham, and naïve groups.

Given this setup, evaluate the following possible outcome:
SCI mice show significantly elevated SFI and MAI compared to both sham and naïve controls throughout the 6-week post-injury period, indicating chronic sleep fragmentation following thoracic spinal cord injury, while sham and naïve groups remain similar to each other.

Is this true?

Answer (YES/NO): NO